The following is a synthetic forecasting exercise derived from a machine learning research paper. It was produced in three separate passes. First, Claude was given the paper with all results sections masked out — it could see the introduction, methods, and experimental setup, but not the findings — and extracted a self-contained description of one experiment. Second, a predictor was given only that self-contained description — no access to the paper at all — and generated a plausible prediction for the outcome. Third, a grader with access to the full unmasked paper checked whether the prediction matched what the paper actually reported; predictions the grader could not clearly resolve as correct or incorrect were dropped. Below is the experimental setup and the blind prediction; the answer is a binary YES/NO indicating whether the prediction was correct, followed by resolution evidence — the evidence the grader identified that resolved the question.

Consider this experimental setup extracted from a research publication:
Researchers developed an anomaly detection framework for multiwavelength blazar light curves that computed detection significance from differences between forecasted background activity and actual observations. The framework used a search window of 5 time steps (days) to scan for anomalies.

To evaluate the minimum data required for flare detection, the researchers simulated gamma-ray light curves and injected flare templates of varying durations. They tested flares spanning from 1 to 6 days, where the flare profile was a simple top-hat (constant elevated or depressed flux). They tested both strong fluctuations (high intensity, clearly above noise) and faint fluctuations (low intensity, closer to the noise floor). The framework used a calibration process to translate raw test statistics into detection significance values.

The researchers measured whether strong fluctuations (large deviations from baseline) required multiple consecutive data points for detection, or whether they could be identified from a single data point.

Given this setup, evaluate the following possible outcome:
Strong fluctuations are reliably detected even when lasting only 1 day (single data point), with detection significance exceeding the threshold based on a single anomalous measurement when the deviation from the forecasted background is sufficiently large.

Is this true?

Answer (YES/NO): YES